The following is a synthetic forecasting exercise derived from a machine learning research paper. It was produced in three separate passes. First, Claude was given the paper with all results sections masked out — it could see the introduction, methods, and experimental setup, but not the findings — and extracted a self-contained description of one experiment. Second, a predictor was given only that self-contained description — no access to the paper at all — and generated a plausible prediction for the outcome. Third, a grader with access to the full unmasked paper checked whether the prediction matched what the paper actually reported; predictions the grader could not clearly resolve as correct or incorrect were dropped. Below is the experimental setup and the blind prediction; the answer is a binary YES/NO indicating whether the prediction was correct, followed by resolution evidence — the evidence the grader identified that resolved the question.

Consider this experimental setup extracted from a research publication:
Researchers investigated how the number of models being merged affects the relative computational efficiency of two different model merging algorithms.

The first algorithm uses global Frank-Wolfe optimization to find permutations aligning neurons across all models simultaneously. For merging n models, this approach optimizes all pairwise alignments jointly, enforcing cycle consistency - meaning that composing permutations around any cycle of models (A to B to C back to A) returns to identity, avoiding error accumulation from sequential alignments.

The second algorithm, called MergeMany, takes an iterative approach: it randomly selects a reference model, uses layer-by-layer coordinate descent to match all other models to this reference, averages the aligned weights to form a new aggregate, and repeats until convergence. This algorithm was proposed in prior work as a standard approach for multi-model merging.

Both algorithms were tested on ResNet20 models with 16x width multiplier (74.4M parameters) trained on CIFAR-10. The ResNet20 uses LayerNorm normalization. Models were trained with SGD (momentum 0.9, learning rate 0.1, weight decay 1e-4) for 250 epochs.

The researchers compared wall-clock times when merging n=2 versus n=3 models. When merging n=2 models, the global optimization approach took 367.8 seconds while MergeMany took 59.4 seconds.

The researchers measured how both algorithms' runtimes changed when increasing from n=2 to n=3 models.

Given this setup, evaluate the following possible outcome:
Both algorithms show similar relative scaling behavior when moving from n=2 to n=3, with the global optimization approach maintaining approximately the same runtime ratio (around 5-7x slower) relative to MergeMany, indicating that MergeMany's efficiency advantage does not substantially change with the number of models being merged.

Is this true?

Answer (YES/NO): NO